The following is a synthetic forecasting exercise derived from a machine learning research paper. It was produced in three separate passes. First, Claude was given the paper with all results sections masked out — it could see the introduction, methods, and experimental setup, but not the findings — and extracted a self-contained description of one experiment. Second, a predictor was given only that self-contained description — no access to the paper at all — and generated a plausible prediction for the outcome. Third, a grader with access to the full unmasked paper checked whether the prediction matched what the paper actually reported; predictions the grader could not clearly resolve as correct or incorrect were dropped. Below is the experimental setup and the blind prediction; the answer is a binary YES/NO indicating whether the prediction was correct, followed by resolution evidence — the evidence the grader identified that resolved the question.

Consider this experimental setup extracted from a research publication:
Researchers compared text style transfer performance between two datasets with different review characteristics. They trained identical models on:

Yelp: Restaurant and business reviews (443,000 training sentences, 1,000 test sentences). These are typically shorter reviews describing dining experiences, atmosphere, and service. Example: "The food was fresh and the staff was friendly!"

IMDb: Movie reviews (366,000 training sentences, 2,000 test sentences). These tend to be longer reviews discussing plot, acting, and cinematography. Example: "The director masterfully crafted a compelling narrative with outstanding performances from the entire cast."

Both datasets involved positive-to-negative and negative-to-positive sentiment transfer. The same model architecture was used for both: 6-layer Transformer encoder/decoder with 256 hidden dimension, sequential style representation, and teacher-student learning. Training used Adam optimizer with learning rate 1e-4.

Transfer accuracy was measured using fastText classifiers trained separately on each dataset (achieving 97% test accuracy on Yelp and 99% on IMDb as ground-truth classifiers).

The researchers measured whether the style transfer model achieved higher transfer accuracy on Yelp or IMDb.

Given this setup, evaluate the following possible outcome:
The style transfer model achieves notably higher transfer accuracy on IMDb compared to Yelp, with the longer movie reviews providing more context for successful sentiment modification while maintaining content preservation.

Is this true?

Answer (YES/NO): NO